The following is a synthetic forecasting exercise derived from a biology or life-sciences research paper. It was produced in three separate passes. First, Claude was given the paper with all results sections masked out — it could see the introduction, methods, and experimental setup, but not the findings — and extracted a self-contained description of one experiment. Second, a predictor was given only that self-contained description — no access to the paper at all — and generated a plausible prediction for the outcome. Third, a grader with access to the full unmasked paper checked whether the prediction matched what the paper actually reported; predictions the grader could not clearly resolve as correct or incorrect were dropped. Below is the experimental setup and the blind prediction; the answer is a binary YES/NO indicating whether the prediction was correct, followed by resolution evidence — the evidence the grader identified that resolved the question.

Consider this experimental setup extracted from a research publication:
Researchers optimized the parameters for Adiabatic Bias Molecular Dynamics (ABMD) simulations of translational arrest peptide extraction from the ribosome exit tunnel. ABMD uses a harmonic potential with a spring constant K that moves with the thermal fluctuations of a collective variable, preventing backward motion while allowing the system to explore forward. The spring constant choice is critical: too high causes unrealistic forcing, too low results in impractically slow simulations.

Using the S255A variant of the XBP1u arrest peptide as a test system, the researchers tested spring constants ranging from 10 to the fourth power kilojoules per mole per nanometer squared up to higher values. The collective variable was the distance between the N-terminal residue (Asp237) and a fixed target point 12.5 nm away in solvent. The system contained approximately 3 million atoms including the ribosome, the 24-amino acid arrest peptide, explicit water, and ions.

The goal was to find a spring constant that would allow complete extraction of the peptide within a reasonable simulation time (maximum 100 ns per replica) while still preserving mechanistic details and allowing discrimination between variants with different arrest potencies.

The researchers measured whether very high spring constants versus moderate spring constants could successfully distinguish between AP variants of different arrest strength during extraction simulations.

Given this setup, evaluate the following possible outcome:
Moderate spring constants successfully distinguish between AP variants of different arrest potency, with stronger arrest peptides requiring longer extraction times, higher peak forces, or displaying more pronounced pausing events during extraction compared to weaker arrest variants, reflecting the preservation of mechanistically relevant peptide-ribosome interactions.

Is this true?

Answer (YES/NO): YES